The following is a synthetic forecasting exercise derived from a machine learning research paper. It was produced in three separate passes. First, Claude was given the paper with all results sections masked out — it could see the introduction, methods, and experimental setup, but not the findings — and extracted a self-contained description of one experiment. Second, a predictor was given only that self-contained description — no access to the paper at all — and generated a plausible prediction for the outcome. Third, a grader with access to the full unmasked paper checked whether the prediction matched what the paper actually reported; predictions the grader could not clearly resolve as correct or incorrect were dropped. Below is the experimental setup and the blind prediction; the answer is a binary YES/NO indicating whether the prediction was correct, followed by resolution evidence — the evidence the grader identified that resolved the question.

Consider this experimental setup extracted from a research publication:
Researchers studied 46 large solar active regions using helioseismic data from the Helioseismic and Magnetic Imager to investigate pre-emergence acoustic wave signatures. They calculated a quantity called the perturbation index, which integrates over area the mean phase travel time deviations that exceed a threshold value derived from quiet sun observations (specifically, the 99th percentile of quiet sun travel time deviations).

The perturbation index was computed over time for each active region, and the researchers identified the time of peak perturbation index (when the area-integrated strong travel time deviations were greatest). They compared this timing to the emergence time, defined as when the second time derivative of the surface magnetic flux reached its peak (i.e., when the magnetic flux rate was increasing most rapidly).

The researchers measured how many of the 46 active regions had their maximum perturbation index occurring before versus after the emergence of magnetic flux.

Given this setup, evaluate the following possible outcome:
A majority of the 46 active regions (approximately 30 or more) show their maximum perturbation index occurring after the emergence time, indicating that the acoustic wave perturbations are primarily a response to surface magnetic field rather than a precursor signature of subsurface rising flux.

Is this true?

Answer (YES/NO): NO